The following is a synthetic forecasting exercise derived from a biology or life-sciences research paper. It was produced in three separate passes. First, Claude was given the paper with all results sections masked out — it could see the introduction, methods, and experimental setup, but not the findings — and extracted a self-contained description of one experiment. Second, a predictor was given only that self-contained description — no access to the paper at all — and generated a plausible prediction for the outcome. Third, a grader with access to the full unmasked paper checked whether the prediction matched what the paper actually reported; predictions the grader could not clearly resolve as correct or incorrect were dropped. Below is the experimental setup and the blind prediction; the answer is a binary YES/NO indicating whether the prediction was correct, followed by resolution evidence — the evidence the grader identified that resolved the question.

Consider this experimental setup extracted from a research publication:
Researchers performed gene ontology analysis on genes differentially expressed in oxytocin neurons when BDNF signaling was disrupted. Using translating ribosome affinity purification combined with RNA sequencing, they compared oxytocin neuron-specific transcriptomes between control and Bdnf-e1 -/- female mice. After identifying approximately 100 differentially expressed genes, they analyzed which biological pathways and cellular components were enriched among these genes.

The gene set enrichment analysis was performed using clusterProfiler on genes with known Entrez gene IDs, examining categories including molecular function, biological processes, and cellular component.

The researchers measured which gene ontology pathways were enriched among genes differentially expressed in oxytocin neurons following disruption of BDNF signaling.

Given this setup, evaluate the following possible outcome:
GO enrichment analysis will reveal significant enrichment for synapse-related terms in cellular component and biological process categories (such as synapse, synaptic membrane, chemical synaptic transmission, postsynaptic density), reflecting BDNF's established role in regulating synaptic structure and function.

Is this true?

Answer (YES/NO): YES